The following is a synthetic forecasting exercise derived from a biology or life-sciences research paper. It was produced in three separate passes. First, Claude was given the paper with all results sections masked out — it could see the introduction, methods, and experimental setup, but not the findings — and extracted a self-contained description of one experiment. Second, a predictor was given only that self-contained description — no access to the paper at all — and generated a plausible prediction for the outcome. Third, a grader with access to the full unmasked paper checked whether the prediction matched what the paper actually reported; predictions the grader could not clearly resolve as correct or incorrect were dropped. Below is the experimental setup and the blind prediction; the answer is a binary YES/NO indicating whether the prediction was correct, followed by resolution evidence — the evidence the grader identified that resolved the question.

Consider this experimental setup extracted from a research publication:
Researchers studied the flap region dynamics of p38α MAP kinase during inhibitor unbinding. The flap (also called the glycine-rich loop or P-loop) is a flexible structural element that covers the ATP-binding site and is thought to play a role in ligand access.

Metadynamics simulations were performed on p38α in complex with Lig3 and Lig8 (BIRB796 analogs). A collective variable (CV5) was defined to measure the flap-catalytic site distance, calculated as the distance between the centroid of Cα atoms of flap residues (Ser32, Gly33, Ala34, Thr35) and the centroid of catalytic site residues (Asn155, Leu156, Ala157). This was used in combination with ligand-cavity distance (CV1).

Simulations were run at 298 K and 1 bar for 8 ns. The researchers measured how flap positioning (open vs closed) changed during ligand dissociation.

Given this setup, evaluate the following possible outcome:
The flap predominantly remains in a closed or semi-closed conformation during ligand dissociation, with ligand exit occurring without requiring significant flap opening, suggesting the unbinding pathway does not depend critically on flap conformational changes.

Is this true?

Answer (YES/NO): YES